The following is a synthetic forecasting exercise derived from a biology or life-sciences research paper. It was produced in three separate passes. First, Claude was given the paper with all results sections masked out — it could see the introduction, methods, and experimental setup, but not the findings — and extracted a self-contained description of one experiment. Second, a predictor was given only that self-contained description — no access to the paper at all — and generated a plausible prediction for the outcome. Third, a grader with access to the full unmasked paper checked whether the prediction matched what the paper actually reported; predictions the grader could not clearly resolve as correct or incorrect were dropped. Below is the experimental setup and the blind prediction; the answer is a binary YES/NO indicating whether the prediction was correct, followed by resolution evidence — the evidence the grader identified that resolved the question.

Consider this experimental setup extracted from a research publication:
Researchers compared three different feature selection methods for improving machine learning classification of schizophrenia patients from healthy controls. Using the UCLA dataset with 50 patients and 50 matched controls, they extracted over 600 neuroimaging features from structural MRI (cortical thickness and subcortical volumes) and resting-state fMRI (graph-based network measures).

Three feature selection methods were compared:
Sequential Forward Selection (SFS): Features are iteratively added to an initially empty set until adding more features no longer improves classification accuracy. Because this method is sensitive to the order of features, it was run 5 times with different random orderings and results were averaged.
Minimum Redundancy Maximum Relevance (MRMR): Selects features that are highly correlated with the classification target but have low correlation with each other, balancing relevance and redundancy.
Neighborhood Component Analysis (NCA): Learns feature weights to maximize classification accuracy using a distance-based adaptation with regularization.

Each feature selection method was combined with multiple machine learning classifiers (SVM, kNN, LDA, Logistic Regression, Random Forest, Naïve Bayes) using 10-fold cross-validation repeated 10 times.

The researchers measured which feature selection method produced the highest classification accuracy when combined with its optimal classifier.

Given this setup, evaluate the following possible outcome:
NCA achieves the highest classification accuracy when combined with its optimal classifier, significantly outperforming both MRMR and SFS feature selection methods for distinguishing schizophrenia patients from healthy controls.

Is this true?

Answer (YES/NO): NO